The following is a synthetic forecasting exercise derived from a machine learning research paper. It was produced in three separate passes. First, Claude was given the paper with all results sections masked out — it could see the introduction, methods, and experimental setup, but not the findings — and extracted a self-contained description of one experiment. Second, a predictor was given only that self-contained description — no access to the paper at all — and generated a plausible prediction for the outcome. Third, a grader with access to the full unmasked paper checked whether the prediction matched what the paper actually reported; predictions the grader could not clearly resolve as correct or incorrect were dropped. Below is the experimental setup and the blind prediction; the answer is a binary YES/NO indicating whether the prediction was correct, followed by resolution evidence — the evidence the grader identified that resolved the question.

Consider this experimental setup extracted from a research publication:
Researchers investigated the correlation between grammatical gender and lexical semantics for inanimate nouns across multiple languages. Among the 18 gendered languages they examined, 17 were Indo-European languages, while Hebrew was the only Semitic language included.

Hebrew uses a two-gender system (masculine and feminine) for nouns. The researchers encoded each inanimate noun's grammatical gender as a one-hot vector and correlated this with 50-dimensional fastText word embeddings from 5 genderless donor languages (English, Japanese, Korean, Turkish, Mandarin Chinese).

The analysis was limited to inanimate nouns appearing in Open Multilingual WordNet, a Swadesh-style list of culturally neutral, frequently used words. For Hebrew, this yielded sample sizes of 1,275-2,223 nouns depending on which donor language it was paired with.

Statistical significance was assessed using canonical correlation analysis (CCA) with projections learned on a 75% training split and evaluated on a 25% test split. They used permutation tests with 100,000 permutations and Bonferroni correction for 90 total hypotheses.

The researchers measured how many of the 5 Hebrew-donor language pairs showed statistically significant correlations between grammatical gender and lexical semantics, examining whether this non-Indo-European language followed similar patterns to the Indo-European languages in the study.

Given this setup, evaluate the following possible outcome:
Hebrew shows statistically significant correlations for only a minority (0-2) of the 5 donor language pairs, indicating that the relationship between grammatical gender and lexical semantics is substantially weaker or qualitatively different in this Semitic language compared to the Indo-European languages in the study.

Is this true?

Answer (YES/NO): NO